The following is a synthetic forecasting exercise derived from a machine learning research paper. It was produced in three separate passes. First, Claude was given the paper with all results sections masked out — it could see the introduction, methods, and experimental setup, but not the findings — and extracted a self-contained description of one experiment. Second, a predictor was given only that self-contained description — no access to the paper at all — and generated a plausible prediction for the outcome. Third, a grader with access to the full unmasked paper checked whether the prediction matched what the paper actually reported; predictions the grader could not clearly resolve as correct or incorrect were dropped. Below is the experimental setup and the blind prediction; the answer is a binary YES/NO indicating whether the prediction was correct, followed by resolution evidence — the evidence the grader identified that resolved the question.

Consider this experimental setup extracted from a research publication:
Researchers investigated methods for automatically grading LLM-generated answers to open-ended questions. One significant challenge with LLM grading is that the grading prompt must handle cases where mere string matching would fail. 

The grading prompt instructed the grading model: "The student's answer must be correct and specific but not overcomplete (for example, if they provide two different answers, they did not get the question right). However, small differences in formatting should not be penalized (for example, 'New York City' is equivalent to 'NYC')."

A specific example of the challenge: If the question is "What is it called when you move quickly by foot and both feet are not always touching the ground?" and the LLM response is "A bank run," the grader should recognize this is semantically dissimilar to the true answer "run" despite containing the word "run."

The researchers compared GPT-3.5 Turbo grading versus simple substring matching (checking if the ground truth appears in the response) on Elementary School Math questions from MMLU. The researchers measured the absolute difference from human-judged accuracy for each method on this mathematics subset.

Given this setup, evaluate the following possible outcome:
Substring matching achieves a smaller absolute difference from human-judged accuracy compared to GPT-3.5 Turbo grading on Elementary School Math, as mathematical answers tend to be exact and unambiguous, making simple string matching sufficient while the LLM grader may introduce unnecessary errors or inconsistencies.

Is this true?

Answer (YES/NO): YES